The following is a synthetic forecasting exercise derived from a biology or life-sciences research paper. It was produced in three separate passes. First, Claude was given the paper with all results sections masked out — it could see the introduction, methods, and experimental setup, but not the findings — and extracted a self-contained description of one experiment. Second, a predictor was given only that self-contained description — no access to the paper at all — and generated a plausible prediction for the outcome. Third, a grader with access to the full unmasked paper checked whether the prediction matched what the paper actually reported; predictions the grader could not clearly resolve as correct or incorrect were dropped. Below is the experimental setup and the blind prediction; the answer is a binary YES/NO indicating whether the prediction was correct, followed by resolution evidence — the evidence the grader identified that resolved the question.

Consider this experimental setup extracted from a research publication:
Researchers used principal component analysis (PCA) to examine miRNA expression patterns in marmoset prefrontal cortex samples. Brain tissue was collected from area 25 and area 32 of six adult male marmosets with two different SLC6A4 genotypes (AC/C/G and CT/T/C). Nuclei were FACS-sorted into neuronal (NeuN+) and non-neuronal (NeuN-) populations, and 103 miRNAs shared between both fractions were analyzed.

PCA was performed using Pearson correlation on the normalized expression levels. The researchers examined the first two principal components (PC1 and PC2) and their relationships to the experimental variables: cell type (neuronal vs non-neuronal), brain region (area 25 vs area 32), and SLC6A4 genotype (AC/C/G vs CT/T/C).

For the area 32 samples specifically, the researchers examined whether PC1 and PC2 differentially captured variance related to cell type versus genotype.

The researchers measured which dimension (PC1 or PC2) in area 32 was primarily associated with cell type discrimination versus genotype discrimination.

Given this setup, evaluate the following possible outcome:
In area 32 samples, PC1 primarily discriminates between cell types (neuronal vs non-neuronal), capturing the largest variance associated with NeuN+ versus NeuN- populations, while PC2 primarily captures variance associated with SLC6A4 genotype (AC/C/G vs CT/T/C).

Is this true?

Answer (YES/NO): YES